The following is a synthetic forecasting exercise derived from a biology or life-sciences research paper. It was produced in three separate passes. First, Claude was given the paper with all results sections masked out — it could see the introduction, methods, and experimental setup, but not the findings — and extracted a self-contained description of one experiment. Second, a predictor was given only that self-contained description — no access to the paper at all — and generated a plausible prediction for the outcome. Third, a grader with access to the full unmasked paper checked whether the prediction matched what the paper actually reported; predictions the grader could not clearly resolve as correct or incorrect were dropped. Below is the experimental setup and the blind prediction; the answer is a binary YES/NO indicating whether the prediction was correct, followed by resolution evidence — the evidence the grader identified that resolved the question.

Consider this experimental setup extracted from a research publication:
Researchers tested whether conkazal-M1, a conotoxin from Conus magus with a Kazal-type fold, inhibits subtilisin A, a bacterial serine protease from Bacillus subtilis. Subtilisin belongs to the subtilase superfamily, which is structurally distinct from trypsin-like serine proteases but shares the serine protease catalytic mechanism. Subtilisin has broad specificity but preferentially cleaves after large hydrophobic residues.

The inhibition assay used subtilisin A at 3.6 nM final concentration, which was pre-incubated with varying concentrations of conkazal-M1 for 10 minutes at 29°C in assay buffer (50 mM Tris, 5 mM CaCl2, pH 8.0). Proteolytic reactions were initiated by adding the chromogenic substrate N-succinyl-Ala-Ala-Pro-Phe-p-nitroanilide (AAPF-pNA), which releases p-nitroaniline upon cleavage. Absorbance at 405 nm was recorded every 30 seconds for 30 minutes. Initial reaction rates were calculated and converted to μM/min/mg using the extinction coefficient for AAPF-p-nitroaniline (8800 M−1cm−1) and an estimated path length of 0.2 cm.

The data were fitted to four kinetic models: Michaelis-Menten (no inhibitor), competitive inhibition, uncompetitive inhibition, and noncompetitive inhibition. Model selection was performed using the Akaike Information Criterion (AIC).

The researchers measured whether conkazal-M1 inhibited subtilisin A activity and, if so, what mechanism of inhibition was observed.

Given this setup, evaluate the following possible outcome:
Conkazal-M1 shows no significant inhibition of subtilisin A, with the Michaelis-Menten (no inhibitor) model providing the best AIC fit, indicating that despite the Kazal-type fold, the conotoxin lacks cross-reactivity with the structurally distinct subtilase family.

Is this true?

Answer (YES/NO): NO